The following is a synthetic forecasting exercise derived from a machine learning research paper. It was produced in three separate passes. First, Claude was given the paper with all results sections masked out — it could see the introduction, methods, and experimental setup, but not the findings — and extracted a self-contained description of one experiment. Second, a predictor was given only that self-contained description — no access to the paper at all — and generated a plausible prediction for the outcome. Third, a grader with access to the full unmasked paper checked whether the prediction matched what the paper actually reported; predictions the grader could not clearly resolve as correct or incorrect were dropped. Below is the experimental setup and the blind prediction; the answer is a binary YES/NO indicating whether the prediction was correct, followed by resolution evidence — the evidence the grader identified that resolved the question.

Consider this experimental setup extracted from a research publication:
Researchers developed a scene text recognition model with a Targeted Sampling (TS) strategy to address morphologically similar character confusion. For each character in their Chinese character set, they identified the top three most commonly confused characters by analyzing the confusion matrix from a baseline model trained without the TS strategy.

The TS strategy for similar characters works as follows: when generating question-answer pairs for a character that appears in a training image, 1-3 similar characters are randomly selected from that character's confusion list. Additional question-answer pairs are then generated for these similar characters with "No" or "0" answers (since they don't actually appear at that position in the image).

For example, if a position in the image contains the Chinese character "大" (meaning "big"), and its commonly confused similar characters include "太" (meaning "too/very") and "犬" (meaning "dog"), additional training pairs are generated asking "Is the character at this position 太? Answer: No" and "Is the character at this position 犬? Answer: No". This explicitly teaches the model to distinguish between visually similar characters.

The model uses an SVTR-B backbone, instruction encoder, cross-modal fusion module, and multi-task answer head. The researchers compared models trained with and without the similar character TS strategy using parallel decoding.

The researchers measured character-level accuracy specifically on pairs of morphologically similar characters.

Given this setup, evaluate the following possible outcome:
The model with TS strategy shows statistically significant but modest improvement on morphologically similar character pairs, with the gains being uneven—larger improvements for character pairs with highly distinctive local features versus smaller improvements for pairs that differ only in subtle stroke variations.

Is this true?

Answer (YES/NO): NO